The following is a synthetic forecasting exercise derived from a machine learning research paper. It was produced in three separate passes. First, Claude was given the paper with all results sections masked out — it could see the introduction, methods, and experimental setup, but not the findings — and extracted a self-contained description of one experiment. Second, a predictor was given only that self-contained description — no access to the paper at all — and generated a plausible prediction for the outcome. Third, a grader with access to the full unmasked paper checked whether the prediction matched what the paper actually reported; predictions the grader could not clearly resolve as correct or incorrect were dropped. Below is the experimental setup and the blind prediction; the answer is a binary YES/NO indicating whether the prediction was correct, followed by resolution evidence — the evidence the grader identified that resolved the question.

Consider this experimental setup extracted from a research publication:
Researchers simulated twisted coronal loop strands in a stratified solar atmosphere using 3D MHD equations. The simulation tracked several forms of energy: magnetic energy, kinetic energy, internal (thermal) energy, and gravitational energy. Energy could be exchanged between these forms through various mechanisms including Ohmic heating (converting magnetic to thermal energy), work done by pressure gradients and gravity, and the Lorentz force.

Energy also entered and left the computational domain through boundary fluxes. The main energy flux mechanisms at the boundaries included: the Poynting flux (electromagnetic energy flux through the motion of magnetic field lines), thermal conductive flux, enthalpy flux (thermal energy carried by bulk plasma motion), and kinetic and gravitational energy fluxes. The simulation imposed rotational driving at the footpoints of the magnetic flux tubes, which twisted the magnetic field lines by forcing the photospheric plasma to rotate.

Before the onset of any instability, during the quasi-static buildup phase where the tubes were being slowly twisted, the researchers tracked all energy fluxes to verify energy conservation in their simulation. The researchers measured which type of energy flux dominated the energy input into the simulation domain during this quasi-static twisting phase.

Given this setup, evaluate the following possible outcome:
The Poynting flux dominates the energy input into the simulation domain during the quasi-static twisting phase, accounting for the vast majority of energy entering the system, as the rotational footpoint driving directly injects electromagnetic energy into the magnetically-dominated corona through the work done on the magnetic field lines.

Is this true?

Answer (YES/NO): YES